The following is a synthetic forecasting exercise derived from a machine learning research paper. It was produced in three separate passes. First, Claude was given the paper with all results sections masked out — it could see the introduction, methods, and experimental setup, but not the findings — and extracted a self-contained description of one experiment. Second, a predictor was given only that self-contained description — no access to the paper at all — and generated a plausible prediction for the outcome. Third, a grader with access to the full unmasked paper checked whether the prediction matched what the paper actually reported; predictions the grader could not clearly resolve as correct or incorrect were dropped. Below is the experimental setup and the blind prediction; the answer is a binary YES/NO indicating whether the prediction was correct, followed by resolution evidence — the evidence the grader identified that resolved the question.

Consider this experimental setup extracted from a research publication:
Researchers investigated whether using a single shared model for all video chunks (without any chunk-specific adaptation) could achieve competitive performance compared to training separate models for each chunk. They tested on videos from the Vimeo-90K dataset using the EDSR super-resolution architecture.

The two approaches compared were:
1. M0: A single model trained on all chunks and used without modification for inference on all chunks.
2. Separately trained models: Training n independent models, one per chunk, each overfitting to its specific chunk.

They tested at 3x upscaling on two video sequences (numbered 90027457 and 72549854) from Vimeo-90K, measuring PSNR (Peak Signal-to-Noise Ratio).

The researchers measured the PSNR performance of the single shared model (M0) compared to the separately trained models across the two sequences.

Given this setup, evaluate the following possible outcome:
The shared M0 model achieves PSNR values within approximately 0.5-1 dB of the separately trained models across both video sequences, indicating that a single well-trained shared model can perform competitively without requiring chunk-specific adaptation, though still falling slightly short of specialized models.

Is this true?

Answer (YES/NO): NO